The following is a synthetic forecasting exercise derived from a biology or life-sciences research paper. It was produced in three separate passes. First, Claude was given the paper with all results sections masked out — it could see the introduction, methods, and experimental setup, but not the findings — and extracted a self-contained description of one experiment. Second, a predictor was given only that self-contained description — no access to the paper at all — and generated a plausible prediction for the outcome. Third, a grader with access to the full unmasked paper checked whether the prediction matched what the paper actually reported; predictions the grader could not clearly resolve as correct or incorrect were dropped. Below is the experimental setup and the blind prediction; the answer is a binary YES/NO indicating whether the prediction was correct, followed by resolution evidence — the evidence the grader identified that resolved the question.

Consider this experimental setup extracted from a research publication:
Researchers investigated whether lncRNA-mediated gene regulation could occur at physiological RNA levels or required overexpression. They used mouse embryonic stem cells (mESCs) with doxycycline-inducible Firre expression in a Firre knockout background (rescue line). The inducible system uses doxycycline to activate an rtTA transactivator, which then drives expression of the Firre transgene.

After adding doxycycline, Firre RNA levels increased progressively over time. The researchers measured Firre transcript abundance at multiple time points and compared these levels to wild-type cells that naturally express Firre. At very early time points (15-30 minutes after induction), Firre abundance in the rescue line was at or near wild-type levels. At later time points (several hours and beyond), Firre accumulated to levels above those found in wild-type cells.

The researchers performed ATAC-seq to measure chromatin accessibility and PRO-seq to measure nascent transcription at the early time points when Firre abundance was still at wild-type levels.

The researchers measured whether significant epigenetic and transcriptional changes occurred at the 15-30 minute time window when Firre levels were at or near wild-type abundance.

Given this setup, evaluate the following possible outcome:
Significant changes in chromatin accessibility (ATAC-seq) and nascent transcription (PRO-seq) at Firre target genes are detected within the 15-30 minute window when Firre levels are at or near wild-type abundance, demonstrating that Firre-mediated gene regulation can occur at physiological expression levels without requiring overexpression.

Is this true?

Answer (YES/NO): YES